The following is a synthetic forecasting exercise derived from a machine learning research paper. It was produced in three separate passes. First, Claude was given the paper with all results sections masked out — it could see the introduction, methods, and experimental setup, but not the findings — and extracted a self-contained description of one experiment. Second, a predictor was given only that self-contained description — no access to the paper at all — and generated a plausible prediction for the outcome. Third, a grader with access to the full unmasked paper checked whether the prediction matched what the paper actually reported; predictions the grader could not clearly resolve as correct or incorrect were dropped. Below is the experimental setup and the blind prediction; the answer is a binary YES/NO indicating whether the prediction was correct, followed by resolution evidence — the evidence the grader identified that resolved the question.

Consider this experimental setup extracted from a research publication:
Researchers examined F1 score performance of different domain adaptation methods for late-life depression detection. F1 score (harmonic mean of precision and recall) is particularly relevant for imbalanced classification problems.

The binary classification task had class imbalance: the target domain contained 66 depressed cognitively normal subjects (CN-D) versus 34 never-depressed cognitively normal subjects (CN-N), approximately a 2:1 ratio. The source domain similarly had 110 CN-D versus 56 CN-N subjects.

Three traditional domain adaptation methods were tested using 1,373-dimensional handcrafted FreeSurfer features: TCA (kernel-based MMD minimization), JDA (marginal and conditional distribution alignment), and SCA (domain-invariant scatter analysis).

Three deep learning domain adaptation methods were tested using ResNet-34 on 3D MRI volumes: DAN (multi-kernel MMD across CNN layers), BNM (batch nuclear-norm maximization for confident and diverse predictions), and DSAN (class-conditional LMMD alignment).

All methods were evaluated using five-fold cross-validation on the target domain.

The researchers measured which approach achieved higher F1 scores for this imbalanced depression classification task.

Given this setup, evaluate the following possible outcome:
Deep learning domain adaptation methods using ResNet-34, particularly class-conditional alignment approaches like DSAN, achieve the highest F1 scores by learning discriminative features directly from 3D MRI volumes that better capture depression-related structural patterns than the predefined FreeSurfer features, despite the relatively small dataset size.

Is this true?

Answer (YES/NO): NO